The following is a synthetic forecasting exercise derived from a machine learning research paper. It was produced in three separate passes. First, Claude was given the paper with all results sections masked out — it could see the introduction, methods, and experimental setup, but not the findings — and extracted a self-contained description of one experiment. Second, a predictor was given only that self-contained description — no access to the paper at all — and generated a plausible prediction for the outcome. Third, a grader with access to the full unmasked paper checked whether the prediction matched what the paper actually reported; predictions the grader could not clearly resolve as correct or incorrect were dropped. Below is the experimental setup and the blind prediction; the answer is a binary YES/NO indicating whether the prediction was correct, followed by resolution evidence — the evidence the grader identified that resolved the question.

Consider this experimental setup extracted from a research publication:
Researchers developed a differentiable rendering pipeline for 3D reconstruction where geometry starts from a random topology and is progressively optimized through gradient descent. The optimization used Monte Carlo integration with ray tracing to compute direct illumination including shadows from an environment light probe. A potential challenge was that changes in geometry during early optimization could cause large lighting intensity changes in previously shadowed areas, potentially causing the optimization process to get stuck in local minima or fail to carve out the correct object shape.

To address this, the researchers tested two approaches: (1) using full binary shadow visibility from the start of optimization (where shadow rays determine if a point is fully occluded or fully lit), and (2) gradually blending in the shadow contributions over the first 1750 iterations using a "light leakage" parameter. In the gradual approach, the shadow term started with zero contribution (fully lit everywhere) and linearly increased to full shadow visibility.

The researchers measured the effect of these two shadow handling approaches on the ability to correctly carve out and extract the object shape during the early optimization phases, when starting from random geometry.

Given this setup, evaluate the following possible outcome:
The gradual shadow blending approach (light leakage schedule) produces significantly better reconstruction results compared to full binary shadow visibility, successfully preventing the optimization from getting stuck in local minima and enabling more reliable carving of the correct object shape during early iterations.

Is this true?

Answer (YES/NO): YES